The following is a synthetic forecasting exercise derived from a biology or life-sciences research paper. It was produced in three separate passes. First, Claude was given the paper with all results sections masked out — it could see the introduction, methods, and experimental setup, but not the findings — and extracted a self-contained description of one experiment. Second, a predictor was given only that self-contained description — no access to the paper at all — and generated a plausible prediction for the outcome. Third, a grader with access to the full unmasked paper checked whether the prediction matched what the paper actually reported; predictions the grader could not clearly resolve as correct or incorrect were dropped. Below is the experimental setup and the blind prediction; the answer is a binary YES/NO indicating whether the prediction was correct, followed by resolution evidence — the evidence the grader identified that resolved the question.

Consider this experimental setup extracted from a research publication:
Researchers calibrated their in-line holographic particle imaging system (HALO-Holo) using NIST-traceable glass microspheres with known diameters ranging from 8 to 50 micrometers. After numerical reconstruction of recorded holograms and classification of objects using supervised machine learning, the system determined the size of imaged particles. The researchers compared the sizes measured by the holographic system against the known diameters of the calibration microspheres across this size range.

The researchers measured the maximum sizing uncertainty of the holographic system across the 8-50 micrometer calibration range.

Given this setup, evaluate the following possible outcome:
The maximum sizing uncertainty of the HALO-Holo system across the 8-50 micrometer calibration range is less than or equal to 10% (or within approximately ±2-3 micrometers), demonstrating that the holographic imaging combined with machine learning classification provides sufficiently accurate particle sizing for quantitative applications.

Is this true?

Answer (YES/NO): YES